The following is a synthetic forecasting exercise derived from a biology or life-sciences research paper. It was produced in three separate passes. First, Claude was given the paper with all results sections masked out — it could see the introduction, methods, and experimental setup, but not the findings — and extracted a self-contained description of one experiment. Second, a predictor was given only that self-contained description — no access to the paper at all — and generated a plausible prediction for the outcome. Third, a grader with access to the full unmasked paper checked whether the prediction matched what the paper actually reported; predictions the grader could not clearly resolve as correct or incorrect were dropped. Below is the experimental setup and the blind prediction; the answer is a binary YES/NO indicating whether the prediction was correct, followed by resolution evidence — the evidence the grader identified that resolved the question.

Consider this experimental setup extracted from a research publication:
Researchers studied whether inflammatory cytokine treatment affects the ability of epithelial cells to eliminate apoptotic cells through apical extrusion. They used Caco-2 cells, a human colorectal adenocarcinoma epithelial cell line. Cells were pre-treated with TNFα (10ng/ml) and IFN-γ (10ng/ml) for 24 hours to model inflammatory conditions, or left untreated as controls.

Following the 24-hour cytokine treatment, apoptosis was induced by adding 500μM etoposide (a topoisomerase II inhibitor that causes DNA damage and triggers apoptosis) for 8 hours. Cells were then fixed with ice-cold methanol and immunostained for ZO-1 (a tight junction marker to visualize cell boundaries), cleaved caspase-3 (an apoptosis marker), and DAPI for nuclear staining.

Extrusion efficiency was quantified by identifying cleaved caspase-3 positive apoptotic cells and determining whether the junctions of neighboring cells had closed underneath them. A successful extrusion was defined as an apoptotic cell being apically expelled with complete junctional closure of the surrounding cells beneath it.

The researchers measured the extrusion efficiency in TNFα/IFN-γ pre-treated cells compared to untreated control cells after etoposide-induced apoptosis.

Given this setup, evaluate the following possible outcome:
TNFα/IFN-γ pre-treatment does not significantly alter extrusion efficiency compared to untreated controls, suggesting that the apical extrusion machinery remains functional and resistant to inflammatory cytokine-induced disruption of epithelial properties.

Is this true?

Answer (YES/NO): NO